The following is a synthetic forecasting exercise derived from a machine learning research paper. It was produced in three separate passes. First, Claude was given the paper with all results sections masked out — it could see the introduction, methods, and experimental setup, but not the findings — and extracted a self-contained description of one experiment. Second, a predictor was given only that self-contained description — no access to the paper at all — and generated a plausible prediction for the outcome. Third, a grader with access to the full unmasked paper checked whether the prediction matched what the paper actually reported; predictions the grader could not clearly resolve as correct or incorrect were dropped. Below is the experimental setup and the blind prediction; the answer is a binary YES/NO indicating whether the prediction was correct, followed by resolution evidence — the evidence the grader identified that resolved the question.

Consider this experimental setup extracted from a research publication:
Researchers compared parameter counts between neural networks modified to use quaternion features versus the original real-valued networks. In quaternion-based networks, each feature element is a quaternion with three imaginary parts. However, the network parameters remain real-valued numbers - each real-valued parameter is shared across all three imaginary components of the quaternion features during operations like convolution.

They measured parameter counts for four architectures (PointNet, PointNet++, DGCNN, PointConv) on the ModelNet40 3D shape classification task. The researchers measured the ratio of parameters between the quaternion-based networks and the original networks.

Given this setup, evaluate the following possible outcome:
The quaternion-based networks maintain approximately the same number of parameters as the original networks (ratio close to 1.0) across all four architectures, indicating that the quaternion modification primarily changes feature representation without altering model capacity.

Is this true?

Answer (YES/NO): YES